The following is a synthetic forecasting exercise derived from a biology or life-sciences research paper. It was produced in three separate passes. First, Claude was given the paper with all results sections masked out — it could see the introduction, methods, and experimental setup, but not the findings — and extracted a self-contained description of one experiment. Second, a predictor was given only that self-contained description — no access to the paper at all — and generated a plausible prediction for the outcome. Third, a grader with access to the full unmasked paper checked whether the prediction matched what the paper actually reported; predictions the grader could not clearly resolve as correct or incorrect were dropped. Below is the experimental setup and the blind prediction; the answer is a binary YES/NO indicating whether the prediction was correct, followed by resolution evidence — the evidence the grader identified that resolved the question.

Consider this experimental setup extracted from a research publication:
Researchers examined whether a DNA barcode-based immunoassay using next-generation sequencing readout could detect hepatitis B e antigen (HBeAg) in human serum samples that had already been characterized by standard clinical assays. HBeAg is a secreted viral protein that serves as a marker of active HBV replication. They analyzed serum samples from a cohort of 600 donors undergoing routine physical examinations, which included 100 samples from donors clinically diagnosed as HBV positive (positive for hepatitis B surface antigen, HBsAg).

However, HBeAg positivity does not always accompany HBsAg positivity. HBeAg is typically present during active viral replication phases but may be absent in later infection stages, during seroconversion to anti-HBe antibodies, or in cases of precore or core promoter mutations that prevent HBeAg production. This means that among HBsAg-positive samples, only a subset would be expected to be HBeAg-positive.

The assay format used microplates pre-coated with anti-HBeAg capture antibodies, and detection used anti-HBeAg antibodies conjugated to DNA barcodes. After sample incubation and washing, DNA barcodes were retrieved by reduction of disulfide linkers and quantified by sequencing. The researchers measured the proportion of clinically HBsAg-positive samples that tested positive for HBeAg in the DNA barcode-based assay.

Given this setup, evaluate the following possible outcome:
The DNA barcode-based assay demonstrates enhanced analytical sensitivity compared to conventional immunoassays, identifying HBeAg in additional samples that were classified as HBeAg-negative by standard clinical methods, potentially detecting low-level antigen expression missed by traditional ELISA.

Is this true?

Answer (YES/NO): NO